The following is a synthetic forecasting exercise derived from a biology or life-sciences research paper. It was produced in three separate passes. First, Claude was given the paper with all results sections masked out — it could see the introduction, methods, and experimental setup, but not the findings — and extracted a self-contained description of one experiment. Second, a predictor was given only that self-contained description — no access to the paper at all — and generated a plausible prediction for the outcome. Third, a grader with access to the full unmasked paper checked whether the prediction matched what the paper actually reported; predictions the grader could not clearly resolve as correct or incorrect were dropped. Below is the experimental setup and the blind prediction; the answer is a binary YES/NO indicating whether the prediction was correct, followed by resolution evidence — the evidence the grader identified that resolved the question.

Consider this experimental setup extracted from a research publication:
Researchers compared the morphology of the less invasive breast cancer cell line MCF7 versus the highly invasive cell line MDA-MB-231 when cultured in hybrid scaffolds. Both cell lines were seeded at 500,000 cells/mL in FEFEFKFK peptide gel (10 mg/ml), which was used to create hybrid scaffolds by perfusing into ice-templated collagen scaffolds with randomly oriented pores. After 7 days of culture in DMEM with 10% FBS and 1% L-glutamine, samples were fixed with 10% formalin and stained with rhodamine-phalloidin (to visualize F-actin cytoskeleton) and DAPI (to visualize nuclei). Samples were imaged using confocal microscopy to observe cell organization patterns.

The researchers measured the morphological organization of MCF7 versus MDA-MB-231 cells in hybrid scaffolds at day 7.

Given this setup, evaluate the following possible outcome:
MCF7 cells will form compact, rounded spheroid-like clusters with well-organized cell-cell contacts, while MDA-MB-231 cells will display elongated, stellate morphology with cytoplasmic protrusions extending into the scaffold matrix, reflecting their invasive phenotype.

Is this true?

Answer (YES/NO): NO